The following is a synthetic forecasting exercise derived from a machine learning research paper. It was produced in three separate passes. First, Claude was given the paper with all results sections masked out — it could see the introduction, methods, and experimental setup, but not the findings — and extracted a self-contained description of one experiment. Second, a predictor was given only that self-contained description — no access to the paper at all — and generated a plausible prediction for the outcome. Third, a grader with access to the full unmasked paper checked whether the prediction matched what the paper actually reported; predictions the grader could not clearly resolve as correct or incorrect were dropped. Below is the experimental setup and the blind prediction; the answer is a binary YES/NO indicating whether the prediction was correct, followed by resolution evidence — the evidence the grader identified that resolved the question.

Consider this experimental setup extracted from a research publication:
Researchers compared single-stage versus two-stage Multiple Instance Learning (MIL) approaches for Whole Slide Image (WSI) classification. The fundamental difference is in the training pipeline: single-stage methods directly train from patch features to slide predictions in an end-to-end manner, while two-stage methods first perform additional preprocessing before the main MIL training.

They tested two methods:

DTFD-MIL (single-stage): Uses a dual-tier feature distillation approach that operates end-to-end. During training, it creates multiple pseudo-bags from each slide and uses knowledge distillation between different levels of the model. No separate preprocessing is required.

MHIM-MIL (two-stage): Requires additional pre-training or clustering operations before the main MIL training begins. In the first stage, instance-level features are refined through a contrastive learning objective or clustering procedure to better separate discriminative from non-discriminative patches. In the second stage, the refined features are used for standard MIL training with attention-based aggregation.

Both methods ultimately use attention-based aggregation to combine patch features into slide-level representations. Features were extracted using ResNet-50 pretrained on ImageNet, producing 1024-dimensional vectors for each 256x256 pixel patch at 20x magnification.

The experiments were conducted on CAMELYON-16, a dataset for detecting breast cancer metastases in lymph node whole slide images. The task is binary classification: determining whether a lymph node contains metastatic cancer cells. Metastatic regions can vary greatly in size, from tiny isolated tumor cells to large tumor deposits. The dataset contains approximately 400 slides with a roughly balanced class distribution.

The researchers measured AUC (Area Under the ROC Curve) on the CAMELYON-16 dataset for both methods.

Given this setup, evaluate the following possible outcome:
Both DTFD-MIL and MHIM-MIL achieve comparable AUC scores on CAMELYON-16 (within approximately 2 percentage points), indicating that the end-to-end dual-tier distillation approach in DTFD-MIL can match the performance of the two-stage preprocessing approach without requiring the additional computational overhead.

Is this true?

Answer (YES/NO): YES